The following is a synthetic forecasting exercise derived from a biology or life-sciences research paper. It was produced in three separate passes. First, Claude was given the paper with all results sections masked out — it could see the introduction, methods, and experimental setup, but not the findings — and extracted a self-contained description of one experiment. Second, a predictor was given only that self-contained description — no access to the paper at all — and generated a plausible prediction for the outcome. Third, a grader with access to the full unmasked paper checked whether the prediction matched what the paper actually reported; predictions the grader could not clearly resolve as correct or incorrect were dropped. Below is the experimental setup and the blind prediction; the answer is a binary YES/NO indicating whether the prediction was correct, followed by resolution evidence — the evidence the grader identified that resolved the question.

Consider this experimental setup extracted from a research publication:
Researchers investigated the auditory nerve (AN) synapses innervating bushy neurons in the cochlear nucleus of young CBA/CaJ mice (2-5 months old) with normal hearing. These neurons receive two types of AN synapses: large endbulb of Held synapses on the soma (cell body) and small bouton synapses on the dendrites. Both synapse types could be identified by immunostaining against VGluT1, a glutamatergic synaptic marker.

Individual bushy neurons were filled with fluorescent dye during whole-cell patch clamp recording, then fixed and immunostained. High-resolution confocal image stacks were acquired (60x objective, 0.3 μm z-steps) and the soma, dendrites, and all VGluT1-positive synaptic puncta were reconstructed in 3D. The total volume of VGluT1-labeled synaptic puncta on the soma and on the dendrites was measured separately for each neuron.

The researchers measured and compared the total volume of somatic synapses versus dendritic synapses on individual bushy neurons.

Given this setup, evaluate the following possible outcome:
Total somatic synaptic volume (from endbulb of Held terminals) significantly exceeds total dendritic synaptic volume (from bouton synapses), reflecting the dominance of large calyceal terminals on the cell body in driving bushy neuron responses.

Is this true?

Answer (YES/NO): YES